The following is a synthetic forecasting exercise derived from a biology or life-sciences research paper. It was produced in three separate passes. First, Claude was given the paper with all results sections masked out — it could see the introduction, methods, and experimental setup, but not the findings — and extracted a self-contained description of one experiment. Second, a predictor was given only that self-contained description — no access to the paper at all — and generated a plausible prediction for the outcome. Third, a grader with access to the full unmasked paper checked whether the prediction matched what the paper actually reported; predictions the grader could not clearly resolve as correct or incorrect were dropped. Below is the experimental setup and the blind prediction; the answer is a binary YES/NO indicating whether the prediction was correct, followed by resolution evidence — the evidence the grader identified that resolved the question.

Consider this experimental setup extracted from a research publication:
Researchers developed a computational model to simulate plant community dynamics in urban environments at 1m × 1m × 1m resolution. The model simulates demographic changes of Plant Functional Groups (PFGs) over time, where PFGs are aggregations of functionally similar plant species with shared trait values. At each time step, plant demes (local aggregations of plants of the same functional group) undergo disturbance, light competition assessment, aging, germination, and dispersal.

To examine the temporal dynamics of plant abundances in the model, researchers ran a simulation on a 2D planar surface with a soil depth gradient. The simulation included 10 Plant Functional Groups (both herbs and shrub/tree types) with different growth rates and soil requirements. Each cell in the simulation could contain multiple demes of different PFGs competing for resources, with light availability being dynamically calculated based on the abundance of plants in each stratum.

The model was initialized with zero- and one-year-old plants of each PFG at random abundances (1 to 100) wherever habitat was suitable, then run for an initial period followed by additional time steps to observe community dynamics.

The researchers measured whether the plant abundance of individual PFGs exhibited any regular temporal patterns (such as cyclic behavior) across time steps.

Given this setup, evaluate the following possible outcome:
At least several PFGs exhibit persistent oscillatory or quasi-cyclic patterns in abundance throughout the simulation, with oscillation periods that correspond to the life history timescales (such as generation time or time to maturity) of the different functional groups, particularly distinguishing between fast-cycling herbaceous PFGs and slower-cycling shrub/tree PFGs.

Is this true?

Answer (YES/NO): NO